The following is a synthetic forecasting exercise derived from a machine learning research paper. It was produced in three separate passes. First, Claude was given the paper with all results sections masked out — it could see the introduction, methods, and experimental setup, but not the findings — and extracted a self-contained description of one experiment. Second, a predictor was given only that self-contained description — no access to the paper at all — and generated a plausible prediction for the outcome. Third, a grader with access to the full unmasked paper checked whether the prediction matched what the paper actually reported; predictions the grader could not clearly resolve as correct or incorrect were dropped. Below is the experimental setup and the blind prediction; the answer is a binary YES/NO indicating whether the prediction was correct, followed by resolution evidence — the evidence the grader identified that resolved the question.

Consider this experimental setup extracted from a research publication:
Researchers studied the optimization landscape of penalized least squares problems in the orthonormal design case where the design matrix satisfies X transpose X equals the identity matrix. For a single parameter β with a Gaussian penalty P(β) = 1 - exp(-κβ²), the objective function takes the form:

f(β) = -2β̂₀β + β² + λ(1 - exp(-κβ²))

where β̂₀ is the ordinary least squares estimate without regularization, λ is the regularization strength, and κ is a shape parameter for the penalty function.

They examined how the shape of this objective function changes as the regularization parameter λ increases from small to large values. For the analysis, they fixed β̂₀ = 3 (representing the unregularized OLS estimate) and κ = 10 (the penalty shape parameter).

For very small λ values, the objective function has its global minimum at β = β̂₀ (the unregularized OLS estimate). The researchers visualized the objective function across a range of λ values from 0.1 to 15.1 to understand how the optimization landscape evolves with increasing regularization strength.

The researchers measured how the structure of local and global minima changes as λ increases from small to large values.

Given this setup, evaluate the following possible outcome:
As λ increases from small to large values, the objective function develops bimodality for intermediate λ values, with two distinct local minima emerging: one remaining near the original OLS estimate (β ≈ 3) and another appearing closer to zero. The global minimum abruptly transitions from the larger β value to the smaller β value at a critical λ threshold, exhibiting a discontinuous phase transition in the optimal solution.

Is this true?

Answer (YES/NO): YES